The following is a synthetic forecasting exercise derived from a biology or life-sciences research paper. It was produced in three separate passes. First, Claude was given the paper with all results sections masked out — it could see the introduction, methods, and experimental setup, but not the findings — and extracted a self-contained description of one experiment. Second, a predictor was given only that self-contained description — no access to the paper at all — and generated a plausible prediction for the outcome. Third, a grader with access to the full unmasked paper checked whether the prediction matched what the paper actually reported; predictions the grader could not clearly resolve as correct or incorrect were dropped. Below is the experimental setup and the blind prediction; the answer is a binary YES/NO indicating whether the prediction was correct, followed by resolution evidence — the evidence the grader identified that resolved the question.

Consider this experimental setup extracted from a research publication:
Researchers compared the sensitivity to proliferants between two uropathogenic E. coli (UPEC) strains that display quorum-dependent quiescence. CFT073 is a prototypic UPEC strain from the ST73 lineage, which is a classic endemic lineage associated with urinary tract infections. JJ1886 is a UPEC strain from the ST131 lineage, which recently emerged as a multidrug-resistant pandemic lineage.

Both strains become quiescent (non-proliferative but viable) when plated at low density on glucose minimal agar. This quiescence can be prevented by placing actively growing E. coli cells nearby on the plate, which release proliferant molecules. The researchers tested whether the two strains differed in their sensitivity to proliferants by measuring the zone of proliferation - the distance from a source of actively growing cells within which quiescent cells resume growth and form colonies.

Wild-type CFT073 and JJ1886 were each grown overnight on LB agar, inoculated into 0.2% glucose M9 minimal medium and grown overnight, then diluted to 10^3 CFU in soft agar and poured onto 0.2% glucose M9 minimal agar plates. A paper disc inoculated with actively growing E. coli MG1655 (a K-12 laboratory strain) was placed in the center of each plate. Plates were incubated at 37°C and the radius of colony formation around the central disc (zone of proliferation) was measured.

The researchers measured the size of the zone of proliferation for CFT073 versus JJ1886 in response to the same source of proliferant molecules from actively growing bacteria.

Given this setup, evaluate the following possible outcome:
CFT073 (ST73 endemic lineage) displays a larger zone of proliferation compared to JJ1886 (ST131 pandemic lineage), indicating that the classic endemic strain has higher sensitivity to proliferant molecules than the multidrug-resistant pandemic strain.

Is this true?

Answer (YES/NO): NO